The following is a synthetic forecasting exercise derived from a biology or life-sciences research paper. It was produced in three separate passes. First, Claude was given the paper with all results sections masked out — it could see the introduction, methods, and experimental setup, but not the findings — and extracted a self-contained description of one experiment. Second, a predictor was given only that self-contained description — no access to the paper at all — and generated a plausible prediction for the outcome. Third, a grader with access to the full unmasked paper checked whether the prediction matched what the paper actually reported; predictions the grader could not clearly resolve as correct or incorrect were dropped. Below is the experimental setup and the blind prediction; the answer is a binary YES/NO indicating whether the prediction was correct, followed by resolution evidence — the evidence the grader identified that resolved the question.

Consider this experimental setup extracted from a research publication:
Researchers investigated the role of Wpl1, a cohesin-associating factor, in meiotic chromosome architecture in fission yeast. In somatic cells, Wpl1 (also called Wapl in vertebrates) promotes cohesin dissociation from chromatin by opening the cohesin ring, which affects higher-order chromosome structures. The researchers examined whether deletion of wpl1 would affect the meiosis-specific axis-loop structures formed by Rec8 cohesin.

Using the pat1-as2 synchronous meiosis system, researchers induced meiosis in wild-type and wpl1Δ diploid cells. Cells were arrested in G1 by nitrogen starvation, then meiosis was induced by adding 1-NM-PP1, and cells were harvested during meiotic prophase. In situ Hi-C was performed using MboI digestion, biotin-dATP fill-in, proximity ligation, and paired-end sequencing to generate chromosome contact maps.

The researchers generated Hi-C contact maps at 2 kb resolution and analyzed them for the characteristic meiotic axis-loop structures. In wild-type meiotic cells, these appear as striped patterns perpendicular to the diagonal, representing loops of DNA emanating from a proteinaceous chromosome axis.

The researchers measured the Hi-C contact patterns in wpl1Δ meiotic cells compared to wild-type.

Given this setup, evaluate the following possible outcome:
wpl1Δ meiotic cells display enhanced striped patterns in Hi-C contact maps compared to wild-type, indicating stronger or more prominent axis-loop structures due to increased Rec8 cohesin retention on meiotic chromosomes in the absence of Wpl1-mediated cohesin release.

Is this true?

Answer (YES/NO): YES